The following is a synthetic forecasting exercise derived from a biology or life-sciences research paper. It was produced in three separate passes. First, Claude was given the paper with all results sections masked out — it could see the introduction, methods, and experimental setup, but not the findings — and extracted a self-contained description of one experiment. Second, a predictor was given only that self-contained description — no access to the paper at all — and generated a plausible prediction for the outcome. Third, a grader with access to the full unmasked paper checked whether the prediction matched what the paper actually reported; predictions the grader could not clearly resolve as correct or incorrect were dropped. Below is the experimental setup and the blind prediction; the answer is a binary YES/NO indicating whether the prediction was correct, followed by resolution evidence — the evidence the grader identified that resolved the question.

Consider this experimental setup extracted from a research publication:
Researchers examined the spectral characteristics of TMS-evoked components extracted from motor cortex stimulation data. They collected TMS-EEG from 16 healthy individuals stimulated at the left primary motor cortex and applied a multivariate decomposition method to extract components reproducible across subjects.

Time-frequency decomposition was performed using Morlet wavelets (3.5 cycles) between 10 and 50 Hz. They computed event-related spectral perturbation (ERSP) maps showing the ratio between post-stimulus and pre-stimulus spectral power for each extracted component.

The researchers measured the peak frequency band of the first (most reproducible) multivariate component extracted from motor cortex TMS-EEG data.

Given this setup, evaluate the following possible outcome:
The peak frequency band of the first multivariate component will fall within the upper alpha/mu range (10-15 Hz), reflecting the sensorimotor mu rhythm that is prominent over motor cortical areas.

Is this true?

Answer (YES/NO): NO